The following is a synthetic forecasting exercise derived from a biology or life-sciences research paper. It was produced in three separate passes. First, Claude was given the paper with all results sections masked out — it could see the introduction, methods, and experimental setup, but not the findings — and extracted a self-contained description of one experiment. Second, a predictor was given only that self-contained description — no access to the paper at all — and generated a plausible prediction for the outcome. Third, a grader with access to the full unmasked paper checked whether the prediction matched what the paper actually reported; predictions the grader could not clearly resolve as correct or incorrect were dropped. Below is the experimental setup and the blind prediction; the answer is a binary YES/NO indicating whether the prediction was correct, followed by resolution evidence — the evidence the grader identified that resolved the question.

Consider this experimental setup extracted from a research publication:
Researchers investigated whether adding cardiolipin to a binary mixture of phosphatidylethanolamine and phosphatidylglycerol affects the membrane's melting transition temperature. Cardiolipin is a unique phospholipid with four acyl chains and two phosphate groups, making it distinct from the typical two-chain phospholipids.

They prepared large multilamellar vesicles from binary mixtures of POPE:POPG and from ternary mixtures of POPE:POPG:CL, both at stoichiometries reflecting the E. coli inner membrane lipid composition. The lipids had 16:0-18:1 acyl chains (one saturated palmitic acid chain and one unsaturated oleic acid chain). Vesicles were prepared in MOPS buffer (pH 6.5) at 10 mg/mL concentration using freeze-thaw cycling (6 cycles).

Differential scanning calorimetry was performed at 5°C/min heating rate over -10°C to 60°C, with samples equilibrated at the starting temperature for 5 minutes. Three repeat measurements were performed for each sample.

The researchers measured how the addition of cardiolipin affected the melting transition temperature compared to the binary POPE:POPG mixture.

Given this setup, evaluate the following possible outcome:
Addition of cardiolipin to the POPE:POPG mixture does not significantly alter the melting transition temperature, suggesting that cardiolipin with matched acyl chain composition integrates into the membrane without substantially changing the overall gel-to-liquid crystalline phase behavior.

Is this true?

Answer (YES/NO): NO